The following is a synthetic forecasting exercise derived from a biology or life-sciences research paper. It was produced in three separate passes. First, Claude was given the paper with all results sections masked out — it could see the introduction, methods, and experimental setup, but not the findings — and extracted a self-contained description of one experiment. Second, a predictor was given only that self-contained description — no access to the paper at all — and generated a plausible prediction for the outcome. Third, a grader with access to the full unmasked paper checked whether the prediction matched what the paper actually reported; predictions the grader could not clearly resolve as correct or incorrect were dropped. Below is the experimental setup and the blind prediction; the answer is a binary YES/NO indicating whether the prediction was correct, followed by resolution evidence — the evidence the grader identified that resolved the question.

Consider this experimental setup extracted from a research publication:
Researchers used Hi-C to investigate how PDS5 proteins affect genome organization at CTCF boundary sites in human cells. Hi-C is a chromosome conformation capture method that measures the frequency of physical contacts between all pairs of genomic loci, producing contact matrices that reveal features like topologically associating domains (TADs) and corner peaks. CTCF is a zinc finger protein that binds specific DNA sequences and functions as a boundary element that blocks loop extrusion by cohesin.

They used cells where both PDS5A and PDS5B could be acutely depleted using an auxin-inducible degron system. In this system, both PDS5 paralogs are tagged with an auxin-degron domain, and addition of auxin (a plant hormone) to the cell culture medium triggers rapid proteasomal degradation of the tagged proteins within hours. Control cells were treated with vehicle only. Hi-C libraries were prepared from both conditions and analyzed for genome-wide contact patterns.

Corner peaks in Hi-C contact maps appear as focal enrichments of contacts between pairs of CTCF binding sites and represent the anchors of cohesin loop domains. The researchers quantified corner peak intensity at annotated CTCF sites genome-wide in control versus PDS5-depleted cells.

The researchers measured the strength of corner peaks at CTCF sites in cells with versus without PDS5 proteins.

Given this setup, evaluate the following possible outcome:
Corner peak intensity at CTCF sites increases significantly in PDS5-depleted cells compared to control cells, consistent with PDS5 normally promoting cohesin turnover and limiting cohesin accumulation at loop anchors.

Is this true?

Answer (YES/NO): NO